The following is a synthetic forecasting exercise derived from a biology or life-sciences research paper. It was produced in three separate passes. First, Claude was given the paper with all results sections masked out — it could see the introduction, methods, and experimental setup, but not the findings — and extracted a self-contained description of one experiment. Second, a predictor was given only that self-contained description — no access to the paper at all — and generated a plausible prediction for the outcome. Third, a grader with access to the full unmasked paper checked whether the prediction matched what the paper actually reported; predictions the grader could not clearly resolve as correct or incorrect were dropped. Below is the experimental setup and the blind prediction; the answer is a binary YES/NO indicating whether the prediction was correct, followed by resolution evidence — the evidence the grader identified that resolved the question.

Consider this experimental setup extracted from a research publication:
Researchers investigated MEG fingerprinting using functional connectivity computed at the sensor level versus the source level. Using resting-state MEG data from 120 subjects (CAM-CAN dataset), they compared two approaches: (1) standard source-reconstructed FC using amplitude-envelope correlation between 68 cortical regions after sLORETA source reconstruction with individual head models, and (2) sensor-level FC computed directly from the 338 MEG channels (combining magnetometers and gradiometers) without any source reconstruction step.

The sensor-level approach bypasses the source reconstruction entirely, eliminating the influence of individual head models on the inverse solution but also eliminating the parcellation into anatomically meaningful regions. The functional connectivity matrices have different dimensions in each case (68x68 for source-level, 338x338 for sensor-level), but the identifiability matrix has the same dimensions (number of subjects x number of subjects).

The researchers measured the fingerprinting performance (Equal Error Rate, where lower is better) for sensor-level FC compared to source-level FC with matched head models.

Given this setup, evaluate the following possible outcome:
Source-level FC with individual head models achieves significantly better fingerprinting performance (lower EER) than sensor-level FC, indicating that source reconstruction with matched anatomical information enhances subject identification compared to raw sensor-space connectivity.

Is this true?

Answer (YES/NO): YES